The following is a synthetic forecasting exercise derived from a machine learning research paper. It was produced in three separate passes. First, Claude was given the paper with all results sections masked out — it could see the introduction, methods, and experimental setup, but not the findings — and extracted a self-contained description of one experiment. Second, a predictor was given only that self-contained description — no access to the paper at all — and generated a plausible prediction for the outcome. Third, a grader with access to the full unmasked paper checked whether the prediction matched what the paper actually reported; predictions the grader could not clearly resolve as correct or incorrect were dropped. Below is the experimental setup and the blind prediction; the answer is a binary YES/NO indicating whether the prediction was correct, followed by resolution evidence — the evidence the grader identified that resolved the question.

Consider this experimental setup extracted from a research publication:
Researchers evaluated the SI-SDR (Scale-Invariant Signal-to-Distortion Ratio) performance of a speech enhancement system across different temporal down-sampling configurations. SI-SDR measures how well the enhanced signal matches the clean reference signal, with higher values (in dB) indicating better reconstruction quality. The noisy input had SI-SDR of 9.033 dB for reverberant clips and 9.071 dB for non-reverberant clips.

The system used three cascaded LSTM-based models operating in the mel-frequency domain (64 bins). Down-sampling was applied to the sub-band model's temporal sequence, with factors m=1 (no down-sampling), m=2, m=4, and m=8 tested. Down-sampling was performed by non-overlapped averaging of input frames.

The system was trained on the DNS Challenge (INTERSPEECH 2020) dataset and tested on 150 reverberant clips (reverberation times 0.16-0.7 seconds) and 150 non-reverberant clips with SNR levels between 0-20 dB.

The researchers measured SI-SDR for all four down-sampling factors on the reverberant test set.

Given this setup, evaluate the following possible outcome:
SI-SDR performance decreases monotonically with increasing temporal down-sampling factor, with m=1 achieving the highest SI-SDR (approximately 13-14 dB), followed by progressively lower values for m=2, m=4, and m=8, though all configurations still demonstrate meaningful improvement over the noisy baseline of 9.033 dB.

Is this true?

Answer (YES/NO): NO